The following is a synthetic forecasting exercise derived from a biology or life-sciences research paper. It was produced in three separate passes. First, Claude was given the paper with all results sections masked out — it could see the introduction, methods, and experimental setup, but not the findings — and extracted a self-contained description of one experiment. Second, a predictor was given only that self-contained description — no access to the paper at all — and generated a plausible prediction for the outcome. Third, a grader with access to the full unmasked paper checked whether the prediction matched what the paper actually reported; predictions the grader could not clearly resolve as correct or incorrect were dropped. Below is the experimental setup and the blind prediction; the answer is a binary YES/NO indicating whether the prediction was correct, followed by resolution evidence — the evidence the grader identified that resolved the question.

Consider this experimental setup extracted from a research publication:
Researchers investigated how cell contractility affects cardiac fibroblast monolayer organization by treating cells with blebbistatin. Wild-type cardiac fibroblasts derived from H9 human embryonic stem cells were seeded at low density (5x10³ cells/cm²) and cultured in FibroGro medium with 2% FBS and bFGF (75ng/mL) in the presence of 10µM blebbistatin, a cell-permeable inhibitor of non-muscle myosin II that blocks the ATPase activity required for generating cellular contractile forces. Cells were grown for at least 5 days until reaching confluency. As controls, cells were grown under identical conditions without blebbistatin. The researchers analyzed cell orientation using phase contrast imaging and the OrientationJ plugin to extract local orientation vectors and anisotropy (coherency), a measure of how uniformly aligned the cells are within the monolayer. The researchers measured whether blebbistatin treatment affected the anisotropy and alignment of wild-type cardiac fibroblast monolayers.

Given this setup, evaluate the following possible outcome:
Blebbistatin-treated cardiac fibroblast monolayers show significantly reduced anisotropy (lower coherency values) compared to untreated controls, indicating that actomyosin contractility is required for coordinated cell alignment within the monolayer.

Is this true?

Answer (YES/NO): YES